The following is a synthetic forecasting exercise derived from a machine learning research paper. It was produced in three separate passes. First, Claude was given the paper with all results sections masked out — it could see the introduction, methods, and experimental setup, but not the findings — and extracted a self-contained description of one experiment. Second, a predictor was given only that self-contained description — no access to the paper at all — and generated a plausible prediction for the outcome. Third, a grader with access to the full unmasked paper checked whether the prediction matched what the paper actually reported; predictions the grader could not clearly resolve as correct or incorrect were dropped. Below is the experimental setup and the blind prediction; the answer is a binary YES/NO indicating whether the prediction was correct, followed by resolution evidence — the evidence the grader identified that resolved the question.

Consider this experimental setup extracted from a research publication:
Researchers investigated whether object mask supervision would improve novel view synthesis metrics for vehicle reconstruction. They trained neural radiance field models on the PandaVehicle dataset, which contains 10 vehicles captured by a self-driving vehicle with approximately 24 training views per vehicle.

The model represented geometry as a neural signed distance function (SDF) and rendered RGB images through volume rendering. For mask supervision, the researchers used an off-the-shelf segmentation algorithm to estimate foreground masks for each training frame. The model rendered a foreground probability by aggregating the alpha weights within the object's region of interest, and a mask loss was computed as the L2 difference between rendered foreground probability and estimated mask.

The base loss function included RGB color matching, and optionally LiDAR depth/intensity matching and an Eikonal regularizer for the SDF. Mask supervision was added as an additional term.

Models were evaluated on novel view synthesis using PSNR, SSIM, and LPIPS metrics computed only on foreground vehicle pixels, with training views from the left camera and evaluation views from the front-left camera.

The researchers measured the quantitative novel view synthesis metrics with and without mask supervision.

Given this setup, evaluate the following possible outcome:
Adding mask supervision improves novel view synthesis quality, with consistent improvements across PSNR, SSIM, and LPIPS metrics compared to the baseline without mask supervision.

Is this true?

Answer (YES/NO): NO